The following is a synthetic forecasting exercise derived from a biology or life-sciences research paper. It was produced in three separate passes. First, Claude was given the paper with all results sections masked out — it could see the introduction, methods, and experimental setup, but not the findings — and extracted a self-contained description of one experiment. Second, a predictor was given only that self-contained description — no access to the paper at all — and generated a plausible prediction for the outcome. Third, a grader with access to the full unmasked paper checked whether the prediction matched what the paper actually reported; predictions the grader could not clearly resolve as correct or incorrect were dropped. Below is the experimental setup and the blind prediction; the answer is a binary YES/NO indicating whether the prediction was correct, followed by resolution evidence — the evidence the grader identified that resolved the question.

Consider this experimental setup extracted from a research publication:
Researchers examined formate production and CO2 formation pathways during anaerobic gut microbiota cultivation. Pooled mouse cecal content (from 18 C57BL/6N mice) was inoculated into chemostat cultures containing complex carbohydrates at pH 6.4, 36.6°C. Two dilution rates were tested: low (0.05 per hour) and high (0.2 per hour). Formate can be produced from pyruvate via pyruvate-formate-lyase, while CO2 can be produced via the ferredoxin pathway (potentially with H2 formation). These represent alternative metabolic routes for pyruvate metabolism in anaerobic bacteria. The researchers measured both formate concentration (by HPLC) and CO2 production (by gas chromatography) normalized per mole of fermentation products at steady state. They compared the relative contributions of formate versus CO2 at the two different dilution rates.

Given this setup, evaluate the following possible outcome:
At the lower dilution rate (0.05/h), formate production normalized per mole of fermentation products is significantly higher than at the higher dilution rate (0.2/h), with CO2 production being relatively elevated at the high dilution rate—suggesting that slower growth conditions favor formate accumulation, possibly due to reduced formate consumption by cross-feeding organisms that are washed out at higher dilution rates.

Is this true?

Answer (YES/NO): NO